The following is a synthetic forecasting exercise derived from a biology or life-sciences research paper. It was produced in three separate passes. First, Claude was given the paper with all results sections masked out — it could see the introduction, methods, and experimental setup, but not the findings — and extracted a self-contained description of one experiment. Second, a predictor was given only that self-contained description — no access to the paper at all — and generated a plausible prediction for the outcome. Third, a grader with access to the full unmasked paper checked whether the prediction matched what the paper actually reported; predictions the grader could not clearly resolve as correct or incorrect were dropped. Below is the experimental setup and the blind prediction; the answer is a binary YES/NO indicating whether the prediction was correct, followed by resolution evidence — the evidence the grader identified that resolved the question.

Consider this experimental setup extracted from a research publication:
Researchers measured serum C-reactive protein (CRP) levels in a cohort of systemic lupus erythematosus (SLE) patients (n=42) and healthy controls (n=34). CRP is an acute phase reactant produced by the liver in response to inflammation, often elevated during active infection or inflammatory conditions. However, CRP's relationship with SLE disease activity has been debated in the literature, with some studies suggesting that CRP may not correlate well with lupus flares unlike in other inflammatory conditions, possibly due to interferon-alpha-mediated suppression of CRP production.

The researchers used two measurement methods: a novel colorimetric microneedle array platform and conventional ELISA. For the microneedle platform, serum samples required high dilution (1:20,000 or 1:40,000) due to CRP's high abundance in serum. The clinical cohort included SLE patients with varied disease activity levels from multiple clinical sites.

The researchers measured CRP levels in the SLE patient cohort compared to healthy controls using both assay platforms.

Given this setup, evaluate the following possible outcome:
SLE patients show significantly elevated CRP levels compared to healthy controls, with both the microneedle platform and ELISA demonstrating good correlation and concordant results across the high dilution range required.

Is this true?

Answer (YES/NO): NO